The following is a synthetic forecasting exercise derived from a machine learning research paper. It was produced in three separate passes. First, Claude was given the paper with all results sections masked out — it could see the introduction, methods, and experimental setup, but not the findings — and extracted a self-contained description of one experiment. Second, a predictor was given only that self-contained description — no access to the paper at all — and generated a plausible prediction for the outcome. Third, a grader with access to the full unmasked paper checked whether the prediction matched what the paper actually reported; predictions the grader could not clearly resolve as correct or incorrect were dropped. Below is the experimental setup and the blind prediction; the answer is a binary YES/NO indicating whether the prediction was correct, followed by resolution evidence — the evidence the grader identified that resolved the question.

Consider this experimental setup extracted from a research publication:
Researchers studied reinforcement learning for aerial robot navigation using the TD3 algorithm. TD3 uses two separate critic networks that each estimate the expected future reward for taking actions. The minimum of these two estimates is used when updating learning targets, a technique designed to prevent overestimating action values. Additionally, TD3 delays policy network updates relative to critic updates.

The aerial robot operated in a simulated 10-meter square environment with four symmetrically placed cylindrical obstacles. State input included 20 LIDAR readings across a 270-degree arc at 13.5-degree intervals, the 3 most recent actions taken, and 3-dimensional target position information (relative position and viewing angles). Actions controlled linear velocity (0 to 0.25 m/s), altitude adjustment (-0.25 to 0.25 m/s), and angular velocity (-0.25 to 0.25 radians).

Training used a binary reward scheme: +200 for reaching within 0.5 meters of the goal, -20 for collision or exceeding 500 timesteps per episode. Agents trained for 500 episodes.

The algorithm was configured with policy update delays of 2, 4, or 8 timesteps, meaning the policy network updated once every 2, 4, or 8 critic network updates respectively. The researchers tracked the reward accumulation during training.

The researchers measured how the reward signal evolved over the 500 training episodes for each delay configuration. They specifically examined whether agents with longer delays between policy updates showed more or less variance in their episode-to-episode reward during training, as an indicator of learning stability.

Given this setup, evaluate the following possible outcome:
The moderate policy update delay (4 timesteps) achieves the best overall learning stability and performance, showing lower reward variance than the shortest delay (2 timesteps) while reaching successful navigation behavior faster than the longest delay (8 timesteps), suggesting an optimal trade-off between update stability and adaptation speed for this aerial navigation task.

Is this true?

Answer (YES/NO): NO